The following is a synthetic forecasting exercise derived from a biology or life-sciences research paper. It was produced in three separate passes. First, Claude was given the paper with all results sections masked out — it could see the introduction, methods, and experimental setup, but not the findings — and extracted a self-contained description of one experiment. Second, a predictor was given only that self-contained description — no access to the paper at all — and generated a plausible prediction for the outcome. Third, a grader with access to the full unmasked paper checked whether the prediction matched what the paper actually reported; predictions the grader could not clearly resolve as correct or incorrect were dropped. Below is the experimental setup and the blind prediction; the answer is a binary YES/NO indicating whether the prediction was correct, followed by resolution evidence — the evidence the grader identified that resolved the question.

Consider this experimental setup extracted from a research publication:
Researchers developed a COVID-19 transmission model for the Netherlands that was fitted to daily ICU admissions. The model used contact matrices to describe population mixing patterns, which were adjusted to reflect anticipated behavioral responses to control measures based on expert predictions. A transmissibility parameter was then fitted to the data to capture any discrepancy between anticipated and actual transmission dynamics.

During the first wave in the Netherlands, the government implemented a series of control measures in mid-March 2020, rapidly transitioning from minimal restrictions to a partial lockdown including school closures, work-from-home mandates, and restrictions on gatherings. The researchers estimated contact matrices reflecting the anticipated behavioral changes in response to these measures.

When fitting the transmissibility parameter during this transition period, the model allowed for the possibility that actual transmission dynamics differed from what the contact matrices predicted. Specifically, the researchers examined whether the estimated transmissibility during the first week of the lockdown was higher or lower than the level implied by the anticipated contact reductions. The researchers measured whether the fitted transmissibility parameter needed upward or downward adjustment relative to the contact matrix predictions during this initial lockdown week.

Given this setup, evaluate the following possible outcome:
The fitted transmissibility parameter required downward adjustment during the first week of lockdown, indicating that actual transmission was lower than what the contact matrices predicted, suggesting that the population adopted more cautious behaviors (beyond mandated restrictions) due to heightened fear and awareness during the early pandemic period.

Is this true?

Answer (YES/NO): YES